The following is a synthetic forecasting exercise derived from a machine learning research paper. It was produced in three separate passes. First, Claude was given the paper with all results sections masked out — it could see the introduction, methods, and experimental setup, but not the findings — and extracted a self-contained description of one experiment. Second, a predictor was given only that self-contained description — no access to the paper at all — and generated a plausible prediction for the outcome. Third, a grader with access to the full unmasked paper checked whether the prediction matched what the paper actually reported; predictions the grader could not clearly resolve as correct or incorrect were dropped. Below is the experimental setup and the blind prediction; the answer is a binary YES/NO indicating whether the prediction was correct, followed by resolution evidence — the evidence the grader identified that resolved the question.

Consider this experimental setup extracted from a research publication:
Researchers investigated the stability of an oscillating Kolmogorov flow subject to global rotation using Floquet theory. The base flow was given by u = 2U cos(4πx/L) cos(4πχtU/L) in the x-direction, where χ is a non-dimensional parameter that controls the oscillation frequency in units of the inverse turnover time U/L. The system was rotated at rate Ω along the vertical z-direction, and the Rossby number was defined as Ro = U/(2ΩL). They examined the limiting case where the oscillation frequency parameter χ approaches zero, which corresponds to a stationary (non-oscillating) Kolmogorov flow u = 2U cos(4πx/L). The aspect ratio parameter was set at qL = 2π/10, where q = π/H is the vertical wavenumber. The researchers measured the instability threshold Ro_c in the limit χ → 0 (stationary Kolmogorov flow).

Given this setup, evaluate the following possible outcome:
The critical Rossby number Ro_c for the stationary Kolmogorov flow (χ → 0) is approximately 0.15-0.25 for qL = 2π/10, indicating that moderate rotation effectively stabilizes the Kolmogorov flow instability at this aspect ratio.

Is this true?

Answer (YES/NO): NO